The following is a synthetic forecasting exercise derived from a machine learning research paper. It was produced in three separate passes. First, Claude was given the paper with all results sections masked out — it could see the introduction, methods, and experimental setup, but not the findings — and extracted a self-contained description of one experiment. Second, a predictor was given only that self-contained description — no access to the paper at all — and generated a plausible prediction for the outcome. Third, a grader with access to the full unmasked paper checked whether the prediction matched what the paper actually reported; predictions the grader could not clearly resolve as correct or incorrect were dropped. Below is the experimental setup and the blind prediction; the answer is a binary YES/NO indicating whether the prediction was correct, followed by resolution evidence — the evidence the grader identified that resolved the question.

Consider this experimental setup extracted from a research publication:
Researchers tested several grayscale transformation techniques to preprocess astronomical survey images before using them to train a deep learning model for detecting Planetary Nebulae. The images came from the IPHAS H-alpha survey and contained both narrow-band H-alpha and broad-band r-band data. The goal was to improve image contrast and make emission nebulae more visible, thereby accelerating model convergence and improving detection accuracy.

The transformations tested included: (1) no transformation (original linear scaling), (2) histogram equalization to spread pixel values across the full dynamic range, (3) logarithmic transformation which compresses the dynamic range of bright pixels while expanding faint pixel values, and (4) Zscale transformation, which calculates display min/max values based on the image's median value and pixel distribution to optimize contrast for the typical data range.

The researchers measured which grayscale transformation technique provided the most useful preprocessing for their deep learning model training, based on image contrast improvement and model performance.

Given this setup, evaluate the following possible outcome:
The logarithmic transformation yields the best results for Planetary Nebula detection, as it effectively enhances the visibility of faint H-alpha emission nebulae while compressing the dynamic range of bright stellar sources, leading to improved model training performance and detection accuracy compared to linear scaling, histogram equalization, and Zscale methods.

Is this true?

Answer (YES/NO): NO